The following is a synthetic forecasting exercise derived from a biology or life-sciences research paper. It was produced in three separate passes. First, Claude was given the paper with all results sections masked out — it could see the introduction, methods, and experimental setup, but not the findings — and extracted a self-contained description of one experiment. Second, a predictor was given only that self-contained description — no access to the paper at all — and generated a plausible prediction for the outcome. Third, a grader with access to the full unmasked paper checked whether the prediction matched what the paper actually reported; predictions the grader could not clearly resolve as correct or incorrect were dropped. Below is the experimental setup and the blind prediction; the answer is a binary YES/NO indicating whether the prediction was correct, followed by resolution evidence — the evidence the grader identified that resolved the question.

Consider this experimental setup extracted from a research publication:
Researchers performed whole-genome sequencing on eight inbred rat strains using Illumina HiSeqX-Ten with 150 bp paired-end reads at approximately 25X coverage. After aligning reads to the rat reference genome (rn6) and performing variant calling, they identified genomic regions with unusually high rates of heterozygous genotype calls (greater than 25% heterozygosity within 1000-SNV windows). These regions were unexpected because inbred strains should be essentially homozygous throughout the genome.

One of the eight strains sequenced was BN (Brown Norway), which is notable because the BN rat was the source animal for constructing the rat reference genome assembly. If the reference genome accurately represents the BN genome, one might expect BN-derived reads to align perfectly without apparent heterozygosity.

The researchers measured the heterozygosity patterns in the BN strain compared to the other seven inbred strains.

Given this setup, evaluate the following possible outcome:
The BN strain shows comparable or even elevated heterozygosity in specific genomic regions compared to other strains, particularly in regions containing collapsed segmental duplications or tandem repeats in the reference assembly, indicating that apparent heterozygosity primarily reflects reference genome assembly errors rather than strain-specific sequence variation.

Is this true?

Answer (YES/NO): YES